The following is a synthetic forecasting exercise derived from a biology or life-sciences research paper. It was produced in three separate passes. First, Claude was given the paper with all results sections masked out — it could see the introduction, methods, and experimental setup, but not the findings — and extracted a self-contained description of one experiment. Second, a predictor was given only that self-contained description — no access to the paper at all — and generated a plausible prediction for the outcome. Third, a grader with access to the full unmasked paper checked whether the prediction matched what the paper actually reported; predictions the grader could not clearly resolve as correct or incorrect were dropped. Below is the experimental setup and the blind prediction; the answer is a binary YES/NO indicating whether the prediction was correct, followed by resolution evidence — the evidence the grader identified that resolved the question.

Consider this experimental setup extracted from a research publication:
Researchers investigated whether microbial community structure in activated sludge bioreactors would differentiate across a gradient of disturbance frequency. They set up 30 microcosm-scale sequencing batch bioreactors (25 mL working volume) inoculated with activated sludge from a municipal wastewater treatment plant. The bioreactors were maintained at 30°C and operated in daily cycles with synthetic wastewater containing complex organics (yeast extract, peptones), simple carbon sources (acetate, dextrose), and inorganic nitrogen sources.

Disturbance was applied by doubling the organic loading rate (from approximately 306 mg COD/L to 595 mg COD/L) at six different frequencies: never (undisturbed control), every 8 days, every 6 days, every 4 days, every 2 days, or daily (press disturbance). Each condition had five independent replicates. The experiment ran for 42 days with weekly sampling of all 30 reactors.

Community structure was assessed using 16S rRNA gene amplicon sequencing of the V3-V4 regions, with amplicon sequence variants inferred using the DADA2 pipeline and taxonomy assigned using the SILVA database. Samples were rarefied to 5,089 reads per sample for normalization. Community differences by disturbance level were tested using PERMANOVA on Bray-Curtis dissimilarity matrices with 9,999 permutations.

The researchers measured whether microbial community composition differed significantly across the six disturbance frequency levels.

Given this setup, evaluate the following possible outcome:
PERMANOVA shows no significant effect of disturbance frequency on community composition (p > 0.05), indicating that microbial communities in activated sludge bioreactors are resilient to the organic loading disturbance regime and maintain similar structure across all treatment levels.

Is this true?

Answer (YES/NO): NO